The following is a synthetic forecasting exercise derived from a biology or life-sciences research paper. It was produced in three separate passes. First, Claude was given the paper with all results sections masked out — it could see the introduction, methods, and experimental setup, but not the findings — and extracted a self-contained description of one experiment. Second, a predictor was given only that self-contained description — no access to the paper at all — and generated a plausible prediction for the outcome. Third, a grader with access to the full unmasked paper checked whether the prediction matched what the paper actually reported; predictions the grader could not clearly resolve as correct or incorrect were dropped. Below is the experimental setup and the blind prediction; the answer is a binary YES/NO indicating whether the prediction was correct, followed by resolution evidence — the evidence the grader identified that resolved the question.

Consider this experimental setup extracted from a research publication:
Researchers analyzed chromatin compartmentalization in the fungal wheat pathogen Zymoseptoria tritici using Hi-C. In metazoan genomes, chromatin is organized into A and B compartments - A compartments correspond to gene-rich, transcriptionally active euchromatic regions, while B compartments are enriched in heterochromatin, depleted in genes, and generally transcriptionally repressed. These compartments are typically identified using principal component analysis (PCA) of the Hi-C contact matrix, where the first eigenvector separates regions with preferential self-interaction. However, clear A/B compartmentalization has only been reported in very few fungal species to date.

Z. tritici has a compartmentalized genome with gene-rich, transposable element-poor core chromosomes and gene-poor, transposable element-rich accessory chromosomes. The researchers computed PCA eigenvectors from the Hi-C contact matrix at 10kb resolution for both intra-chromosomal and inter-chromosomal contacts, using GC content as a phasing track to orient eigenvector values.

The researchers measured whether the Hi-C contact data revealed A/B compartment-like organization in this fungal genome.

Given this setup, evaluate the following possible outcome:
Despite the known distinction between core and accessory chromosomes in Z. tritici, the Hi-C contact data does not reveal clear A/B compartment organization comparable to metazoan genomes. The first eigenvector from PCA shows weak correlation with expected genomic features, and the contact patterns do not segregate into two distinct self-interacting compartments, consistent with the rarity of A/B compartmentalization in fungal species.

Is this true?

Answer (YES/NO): NO